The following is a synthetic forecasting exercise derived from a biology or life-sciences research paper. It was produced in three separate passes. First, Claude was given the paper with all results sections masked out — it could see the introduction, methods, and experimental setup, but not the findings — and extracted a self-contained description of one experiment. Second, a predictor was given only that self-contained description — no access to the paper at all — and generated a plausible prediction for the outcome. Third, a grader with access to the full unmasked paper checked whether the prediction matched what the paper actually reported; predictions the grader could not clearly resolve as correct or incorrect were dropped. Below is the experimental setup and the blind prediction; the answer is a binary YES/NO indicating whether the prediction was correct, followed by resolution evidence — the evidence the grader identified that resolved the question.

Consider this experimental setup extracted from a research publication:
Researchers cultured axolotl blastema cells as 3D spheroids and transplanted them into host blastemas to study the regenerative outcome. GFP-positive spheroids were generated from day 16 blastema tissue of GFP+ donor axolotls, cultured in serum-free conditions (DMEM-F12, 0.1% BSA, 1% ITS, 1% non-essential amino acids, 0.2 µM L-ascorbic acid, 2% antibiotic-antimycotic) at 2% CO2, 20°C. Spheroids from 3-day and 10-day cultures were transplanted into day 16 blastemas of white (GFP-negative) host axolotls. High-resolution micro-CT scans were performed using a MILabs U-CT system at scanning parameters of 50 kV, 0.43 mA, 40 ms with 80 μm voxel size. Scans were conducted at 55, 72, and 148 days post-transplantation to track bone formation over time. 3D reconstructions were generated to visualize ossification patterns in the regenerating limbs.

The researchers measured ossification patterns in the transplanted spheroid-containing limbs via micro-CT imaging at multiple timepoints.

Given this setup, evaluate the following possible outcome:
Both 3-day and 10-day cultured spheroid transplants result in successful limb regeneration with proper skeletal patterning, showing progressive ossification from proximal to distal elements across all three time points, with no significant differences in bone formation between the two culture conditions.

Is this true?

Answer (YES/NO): NO